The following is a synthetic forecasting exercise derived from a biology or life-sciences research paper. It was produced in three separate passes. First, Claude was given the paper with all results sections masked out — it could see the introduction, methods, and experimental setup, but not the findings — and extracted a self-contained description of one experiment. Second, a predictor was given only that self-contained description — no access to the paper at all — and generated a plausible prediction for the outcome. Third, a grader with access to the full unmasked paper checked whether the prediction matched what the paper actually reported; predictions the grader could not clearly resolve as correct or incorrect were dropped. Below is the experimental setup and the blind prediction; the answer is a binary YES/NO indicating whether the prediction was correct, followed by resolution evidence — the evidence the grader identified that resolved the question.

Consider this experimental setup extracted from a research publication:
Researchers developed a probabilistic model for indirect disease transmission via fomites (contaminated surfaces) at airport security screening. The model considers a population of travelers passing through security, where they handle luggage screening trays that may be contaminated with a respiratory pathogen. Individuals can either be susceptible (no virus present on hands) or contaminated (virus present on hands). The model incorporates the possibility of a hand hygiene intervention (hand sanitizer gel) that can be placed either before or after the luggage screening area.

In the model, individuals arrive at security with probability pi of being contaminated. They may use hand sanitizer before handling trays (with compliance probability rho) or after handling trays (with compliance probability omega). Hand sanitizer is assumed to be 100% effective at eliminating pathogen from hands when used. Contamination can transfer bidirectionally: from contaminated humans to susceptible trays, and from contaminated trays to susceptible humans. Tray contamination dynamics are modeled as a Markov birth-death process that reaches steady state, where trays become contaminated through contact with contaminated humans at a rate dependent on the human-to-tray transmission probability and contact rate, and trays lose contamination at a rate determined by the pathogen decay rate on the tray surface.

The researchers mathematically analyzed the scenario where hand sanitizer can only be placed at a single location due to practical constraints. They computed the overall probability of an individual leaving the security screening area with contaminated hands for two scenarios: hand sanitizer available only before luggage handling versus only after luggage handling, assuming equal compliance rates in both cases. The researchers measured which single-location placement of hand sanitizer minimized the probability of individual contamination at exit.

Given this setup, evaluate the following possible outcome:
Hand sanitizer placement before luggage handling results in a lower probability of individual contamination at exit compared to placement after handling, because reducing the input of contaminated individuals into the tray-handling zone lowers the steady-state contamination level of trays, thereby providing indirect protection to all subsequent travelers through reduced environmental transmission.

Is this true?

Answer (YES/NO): NO